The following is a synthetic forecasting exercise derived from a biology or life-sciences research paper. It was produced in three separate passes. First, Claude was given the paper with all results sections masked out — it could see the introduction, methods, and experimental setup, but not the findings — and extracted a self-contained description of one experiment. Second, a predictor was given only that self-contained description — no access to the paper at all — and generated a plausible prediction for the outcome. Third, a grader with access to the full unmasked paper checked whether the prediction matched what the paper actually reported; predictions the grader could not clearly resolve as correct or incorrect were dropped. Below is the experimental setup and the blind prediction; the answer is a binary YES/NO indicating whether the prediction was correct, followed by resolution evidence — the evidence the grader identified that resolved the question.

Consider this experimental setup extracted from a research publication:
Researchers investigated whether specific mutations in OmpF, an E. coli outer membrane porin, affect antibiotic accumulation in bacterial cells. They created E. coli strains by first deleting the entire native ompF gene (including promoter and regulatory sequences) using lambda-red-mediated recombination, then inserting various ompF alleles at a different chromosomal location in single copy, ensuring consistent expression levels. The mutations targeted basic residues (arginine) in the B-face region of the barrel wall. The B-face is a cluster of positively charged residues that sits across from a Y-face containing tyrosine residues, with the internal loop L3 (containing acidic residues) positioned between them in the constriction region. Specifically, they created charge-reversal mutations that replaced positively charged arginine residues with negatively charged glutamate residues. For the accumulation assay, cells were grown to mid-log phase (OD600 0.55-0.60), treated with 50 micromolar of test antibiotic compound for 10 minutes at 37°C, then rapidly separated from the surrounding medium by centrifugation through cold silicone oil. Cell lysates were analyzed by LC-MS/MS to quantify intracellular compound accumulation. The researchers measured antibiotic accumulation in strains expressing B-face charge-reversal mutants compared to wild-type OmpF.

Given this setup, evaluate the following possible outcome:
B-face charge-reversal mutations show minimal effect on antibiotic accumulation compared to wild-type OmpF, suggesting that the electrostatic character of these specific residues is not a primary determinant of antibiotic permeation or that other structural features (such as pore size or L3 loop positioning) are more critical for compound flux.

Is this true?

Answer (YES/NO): NO